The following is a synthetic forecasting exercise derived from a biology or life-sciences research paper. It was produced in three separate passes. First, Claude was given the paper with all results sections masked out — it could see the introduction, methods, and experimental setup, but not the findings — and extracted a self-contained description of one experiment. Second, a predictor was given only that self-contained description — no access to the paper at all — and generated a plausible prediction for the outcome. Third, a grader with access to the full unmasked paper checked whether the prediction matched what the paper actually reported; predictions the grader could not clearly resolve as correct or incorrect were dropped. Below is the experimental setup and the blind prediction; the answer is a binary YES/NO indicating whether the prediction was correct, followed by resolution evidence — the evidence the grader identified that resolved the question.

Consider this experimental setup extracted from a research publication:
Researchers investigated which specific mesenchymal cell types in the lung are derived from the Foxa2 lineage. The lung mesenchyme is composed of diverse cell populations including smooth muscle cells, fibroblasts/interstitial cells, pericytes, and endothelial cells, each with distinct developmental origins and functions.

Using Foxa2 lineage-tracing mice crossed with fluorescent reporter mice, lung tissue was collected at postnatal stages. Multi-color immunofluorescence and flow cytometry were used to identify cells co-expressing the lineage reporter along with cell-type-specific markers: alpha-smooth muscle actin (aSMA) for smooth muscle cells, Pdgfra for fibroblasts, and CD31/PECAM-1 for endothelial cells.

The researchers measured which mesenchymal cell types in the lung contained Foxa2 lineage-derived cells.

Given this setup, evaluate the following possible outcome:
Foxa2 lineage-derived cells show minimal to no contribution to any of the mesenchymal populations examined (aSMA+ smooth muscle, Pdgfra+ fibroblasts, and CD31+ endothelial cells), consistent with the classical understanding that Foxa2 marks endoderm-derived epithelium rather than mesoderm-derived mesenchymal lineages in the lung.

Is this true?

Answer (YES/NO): NO